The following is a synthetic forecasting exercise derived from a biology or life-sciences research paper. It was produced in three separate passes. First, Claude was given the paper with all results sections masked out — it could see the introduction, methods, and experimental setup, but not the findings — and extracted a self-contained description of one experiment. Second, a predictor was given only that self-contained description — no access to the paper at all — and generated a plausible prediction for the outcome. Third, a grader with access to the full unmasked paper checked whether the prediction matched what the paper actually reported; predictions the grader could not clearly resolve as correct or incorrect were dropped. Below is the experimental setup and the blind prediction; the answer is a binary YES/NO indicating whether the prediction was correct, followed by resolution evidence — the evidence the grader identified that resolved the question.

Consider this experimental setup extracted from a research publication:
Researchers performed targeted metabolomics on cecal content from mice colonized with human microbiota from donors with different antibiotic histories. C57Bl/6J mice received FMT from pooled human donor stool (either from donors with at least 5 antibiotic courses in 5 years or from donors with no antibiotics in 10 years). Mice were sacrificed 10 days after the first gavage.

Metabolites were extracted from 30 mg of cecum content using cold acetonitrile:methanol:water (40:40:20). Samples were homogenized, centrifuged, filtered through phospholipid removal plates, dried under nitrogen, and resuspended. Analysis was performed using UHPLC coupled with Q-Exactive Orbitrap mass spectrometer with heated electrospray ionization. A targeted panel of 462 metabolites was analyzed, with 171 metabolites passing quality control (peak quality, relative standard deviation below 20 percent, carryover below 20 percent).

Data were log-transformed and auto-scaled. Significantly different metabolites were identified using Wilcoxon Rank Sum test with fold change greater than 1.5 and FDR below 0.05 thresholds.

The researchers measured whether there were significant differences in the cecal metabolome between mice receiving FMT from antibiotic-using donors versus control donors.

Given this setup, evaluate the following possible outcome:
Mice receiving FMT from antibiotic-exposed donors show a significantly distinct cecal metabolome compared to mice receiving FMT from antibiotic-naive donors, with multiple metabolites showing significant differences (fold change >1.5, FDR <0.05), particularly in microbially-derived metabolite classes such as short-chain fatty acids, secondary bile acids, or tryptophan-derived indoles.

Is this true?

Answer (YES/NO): YES